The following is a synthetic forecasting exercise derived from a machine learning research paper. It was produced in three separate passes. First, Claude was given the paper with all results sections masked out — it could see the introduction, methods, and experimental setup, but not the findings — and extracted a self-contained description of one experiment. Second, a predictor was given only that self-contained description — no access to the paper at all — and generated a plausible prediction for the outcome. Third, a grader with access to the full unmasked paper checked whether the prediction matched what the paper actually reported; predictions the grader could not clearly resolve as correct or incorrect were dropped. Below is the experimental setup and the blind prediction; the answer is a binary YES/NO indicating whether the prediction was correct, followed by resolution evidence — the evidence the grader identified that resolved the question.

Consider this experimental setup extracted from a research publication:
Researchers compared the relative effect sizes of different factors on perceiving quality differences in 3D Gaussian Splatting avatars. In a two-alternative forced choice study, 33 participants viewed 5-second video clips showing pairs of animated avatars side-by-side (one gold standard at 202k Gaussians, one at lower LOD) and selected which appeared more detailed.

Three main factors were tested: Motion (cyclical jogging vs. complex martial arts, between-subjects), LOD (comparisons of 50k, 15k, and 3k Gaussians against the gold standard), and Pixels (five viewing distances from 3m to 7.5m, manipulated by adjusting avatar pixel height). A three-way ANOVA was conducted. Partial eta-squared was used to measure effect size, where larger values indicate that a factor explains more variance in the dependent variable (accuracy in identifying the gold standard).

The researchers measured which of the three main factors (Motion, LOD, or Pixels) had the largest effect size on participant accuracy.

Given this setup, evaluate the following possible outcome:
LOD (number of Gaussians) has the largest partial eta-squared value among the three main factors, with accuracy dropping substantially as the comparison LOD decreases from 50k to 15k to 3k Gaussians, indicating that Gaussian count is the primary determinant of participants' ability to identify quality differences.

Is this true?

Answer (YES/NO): NO